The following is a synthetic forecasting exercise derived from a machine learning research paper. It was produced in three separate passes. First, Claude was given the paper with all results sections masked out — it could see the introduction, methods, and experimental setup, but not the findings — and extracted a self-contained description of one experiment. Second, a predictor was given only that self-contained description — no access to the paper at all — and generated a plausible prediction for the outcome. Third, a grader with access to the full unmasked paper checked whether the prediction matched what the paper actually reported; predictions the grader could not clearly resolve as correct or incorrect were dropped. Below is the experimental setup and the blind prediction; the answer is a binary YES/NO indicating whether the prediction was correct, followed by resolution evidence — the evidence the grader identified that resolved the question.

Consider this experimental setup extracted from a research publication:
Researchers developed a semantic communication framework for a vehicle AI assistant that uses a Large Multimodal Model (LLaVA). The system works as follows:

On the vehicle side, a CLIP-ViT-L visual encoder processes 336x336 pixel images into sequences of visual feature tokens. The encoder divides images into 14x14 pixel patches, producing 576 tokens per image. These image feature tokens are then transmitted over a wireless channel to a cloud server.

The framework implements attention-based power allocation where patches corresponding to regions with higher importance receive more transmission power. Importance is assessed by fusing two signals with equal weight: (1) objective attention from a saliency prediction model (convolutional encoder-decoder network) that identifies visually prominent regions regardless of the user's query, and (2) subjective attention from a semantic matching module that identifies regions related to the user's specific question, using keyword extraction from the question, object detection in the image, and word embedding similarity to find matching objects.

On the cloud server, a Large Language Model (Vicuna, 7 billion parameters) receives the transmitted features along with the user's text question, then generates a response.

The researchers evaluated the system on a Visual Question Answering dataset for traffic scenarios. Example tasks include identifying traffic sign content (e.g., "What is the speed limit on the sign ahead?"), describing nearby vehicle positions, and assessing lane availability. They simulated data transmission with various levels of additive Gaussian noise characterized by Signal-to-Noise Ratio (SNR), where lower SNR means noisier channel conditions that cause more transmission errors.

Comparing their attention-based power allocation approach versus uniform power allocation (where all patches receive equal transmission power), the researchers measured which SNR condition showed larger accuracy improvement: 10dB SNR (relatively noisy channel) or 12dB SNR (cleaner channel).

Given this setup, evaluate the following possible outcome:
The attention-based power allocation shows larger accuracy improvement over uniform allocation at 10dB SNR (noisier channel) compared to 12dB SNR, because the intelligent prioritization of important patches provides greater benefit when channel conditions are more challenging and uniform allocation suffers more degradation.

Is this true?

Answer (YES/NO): YES